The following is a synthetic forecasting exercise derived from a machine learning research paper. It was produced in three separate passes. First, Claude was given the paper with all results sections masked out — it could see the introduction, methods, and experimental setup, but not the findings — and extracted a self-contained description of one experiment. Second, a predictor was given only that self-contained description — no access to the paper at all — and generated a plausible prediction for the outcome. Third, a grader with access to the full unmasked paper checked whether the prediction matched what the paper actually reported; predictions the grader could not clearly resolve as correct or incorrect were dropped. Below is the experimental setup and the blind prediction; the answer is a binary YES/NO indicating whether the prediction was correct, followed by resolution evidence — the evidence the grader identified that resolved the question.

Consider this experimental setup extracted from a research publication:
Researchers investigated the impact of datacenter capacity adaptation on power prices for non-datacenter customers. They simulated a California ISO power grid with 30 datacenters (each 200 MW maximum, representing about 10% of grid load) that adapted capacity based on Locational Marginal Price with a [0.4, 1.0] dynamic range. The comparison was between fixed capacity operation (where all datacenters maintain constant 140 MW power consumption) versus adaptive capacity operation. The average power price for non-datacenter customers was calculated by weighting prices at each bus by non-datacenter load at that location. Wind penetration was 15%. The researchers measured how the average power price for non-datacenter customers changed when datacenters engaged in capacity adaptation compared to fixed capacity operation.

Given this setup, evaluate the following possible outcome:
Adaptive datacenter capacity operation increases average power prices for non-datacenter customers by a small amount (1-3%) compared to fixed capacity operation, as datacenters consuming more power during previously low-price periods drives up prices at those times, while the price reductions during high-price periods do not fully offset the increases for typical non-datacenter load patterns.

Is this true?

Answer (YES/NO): NO